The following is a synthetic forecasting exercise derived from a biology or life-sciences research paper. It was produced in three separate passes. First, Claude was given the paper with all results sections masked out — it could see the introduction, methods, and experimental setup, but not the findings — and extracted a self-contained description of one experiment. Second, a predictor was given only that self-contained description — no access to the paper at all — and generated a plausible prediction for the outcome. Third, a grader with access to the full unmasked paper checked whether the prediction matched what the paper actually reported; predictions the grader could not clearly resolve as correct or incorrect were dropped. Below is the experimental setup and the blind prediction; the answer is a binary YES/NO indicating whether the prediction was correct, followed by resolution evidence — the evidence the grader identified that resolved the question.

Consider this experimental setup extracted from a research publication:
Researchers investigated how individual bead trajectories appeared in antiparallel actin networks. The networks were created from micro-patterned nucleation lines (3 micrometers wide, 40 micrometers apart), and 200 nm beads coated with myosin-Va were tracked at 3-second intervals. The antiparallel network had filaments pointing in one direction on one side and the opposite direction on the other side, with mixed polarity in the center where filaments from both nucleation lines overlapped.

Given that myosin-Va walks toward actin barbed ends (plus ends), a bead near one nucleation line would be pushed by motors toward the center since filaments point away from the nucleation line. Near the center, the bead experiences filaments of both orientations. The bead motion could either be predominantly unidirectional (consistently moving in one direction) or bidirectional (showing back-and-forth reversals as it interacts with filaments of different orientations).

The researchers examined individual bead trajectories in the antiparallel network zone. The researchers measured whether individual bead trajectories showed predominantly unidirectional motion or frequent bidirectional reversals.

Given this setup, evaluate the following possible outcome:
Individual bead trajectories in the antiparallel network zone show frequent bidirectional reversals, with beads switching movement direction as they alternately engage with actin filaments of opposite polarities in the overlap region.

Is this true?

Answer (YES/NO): NO